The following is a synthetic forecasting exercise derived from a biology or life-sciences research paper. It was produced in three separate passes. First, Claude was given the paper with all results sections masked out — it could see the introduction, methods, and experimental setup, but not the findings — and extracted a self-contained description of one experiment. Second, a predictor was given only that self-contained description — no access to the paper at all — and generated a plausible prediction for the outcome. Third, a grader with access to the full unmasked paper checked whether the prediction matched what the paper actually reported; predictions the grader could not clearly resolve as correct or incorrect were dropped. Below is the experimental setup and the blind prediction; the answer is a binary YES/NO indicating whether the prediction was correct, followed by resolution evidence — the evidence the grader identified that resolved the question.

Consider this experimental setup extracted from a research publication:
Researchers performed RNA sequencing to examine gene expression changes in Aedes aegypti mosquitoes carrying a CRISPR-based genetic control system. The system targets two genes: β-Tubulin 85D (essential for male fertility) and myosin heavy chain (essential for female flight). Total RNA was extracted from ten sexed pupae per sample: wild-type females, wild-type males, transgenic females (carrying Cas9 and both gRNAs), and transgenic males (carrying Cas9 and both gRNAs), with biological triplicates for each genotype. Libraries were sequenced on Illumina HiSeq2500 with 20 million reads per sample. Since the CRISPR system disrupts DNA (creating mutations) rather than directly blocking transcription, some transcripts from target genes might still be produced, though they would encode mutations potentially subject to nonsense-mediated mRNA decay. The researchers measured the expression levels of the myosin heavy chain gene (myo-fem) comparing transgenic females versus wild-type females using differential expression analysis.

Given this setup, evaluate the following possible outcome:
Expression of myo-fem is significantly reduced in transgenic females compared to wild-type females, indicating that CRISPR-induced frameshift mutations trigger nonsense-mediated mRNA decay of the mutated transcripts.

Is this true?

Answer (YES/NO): YES